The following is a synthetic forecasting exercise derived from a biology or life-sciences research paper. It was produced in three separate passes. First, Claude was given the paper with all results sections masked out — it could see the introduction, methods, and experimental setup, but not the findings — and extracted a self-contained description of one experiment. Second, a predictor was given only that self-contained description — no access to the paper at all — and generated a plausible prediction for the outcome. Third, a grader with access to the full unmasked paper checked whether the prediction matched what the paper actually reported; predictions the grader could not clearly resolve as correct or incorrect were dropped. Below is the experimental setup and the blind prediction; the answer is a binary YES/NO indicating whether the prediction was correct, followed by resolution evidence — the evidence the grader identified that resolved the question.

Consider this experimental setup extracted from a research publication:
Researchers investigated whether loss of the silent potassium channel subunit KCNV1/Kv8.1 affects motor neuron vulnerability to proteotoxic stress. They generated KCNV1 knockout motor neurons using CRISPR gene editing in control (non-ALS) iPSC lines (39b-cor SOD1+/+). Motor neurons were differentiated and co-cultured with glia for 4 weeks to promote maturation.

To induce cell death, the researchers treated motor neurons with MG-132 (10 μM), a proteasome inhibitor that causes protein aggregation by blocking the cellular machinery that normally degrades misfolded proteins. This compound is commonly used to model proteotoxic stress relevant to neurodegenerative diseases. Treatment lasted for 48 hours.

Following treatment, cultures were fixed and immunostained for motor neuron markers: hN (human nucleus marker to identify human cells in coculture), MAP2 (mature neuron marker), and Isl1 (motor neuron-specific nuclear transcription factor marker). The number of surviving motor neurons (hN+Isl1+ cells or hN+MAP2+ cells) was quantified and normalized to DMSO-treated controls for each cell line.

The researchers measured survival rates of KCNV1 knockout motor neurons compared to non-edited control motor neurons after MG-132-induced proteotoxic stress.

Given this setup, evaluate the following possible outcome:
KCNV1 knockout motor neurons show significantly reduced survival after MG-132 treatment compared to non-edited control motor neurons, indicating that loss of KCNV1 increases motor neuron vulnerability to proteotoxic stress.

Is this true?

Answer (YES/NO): YES